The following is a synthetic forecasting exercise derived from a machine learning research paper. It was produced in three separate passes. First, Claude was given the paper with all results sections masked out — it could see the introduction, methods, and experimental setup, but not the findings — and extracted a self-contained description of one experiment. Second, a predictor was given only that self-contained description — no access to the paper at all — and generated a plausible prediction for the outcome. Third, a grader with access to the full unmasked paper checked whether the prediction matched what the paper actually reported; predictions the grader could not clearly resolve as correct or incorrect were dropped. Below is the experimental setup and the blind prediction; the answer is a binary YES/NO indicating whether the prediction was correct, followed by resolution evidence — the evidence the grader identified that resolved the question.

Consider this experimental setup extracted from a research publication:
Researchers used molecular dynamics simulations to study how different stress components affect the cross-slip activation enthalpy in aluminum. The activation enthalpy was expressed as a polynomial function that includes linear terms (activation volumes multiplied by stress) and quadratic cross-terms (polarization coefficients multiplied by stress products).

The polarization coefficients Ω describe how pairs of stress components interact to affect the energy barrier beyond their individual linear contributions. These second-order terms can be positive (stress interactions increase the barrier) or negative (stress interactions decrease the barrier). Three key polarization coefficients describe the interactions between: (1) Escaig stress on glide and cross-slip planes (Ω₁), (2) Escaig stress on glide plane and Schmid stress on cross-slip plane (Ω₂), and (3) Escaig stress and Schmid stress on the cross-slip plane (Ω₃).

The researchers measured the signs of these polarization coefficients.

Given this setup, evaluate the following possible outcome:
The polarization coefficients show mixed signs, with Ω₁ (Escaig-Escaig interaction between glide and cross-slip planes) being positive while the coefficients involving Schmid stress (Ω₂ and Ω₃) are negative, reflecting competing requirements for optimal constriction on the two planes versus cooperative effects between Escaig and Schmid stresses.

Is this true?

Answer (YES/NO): NO